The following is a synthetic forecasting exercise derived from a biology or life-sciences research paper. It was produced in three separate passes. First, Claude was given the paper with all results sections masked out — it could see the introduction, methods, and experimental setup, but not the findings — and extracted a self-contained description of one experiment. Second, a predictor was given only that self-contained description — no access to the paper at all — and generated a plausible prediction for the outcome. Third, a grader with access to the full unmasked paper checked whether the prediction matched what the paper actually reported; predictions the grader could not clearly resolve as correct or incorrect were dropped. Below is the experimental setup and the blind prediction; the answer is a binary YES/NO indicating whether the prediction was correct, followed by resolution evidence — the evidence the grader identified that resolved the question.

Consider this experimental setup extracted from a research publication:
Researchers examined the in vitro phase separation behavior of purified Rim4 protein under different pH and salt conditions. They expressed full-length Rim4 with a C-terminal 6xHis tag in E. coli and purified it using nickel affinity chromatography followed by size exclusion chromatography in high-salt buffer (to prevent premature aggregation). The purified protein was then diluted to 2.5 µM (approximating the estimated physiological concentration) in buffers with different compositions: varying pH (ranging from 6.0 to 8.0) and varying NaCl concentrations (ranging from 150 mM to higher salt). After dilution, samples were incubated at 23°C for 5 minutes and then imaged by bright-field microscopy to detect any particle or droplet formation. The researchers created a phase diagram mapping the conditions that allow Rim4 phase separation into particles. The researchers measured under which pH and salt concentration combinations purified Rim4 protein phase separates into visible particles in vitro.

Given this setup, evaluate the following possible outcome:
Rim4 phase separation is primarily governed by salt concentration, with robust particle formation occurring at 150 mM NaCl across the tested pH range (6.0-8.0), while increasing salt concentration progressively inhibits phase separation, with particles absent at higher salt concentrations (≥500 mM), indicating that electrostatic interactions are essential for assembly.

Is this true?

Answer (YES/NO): NO